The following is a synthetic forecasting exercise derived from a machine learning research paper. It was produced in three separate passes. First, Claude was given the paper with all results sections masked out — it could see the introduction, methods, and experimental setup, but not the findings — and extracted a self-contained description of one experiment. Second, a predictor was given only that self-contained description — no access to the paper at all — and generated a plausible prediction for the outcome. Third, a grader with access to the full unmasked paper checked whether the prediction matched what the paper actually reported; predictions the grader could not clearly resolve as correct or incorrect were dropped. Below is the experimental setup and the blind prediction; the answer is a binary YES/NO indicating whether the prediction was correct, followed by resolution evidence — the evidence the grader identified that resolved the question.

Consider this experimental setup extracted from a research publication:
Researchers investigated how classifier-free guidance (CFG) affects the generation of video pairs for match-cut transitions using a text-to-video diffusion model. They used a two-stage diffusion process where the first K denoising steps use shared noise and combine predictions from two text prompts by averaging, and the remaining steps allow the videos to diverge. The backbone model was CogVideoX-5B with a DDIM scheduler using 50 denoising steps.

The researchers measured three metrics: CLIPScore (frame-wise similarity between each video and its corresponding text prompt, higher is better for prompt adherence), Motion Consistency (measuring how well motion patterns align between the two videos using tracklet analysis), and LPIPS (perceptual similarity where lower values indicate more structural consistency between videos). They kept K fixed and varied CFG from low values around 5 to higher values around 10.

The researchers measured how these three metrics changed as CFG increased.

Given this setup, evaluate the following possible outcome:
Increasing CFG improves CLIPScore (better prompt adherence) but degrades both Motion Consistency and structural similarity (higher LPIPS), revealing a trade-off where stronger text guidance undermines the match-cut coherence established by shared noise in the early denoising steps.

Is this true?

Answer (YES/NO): NO